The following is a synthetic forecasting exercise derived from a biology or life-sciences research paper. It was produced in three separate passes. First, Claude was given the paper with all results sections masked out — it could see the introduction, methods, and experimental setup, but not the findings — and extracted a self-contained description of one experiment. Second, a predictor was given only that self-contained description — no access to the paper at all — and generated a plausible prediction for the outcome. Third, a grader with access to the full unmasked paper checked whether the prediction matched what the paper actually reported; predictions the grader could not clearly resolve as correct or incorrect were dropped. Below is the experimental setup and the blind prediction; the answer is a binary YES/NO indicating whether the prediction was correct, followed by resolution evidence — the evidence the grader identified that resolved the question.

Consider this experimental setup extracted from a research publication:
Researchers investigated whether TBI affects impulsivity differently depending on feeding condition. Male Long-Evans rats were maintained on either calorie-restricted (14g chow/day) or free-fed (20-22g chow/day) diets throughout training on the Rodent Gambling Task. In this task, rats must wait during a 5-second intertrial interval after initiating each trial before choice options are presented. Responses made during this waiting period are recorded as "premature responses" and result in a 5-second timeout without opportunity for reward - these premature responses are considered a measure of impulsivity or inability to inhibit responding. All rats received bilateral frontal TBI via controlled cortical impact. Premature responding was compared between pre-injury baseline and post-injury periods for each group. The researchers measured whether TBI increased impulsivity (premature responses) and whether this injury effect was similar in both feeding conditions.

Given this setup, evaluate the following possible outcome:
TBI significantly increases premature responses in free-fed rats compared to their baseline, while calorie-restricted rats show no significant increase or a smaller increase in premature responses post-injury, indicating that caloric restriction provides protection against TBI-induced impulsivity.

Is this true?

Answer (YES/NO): NO